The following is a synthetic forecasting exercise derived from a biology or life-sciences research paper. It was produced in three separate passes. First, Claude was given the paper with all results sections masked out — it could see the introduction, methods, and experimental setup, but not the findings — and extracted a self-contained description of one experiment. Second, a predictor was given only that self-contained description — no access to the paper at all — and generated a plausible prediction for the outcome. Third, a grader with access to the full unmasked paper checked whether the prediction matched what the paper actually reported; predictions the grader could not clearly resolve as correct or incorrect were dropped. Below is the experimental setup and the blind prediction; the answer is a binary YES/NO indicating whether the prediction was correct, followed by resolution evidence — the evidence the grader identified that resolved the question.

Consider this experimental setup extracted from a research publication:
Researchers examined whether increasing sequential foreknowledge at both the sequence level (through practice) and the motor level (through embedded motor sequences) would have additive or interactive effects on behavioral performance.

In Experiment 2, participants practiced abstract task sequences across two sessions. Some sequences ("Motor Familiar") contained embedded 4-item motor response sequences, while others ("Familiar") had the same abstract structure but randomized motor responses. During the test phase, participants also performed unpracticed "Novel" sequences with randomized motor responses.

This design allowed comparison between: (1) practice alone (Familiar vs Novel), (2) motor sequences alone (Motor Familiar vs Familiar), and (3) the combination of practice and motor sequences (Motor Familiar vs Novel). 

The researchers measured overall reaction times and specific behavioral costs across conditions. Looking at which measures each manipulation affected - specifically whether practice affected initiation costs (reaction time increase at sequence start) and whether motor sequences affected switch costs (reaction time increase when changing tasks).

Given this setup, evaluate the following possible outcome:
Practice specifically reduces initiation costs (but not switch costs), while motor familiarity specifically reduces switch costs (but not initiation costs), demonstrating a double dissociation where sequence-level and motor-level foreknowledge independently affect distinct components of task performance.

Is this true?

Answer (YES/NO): YES